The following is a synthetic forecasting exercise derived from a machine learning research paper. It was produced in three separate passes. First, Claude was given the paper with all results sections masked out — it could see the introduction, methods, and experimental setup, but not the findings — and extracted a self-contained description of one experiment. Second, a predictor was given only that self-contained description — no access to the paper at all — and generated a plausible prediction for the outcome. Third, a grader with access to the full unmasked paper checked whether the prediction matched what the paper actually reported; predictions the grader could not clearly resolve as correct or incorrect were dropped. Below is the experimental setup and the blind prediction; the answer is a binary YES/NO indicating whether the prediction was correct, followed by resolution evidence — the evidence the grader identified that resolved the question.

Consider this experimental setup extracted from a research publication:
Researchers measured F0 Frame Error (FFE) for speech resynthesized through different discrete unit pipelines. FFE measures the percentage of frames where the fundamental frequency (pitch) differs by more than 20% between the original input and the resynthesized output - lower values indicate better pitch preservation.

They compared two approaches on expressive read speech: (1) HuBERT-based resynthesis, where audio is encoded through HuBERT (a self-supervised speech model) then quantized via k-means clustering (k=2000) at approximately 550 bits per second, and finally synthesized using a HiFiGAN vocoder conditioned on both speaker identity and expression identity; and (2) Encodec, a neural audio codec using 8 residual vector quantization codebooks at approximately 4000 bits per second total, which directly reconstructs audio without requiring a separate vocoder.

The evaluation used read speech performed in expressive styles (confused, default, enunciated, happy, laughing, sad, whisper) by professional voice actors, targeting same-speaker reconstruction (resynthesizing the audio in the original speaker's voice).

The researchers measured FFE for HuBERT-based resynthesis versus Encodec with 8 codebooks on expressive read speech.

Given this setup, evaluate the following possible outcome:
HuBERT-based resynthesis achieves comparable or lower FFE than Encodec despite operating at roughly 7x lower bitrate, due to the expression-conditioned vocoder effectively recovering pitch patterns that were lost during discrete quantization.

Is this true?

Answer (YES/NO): NO